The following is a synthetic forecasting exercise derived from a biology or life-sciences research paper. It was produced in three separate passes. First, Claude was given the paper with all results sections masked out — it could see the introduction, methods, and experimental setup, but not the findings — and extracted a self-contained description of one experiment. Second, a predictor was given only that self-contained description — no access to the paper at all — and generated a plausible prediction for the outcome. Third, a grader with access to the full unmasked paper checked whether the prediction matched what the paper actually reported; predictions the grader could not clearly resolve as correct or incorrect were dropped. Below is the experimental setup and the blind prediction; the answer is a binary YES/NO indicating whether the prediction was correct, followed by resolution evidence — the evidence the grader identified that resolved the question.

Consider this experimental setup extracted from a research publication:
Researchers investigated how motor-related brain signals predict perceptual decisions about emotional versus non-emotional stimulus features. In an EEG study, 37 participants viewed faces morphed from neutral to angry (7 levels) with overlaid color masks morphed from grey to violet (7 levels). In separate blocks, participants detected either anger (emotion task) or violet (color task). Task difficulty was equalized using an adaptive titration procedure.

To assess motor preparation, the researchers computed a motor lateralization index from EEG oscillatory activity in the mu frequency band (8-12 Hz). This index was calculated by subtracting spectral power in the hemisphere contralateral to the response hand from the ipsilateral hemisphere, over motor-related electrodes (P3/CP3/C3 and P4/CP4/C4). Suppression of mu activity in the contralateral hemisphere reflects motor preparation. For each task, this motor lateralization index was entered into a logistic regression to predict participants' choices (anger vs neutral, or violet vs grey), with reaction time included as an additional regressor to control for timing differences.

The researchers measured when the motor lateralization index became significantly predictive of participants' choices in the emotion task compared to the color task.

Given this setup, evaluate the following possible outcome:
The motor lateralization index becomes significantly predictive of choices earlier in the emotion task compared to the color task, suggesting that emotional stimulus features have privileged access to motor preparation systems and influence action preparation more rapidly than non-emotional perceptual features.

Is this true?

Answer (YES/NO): YES